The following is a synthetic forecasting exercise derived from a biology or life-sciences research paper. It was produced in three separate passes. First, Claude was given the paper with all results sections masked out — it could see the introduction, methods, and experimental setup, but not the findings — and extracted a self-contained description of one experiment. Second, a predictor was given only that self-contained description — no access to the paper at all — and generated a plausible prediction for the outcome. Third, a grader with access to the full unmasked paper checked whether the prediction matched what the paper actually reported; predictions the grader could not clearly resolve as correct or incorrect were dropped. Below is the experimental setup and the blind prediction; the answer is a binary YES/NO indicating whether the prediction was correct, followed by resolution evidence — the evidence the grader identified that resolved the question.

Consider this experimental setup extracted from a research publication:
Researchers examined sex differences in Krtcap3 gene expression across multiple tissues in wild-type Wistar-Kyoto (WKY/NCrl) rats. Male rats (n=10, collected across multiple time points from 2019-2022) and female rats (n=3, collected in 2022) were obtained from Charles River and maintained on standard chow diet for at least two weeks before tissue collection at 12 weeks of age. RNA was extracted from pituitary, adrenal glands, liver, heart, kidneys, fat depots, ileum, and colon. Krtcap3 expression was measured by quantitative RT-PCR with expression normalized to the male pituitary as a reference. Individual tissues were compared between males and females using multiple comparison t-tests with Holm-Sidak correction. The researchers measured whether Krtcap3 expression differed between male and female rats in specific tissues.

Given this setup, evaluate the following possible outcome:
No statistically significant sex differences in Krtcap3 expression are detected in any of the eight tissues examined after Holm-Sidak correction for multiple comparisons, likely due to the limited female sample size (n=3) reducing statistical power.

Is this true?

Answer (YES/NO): NO